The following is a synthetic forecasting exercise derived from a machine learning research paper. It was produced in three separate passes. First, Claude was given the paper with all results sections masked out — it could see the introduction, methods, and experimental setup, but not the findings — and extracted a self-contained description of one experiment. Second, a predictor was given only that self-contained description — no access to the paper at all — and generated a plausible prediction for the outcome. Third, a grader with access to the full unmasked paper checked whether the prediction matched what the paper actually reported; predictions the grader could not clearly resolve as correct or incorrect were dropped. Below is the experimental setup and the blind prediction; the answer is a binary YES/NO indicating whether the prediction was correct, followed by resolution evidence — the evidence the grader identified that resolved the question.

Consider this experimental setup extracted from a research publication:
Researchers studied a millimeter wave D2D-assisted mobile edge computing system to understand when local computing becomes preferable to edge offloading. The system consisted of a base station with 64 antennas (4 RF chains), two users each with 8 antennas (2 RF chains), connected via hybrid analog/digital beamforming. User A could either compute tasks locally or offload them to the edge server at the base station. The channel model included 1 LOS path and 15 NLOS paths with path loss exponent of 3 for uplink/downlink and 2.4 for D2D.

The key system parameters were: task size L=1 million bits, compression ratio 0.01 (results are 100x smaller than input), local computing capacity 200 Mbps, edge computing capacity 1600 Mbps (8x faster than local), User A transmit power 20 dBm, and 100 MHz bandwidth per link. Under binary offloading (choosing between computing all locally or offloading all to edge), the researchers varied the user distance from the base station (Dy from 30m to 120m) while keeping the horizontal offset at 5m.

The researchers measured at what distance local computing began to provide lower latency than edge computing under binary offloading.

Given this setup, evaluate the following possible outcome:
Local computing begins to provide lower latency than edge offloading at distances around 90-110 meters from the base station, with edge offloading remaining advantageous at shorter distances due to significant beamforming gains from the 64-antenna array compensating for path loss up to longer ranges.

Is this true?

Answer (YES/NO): NO